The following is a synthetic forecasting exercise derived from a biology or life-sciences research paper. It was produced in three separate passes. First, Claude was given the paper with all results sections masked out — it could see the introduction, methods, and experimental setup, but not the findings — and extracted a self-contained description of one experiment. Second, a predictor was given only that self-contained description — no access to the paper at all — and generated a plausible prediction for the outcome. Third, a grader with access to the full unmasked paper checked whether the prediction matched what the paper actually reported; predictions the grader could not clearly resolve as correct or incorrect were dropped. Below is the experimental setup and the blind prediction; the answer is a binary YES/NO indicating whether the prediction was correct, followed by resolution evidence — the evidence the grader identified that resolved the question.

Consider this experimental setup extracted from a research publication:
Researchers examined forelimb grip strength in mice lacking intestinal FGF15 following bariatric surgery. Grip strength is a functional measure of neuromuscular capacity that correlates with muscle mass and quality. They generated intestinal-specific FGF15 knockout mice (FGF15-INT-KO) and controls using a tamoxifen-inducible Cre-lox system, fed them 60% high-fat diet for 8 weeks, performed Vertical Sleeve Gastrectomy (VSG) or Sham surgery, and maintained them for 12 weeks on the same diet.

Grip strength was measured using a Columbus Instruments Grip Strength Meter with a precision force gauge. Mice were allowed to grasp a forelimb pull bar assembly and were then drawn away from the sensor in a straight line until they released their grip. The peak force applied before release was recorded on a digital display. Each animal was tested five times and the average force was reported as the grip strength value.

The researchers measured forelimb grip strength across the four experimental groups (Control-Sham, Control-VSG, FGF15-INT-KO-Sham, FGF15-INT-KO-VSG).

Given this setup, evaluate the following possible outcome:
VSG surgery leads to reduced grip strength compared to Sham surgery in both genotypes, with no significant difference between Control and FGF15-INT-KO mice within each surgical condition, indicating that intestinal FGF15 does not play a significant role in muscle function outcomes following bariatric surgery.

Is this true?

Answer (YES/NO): NO